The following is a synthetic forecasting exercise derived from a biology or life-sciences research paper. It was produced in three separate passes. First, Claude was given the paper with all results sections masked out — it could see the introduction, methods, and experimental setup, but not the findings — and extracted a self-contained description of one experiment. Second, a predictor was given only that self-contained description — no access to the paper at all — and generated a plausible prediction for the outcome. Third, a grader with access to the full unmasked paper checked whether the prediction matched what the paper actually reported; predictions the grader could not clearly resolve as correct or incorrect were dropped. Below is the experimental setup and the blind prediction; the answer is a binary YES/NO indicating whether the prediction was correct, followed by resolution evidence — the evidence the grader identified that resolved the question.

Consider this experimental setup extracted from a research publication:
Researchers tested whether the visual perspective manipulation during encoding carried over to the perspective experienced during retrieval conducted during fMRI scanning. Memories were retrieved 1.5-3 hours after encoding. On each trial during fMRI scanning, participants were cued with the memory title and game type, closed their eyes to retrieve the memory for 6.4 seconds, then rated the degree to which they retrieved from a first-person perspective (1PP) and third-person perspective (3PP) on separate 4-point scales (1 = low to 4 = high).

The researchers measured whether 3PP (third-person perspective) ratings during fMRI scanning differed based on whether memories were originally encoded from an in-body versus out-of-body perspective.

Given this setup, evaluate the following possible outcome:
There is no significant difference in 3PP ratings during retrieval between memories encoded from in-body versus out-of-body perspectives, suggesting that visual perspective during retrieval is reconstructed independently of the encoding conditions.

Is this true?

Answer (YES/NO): NO